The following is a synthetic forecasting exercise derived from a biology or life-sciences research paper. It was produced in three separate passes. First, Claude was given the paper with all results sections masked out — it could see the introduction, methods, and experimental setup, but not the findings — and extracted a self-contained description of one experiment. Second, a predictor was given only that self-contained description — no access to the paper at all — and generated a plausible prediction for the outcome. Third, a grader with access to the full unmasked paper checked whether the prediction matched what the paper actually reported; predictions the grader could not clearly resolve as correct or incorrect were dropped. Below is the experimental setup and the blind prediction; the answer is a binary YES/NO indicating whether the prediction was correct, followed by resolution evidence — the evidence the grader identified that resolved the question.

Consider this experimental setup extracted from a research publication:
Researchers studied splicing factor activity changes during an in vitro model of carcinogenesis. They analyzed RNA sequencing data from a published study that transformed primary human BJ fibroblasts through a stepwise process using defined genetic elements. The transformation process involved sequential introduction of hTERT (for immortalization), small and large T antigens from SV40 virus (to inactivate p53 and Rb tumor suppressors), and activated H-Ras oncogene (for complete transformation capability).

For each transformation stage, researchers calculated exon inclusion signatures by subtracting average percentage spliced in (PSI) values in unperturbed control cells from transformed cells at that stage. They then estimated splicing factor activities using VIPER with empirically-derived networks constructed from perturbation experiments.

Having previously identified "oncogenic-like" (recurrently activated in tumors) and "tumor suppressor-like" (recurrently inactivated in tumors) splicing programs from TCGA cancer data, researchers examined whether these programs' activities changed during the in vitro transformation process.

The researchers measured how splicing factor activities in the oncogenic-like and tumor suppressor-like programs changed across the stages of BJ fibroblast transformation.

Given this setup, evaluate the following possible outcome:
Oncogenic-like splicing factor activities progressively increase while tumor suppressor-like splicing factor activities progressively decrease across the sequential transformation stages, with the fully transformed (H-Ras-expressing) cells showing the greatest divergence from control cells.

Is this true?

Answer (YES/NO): NO